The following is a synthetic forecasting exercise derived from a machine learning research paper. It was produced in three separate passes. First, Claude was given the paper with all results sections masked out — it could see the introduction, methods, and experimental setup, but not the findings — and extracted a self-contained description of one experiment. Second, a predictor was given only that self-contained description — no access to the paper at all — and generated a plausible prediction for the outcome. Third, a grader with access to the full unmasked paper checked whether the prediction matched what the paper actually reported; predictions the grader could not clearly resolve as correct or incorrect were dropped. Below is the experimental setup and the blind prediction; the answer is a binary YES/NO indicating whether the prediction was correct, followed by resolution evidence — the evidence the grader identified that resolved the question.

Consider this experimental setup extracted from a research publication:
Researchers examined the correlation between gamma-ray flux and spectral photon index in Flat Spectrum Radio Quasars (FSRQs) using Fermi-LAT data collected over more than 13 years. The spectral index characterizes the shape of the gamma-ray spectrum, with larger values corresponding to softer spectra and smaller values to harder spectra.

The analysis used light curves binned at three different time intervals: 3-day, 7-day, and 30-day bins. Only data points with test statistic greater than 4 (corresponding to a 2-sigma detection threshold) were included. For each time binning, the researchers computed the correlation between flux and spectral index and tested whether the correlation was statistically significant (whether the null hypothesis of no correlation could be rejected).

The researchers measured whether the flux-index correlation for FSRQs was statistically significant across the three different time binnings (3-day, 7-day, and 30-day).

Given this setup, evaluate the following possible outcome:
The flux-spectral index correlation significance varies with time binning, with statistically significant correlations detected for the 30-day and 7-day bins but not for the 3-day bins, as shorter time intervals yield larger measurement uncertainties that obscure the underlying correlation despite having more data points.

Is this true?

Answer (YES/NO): YES